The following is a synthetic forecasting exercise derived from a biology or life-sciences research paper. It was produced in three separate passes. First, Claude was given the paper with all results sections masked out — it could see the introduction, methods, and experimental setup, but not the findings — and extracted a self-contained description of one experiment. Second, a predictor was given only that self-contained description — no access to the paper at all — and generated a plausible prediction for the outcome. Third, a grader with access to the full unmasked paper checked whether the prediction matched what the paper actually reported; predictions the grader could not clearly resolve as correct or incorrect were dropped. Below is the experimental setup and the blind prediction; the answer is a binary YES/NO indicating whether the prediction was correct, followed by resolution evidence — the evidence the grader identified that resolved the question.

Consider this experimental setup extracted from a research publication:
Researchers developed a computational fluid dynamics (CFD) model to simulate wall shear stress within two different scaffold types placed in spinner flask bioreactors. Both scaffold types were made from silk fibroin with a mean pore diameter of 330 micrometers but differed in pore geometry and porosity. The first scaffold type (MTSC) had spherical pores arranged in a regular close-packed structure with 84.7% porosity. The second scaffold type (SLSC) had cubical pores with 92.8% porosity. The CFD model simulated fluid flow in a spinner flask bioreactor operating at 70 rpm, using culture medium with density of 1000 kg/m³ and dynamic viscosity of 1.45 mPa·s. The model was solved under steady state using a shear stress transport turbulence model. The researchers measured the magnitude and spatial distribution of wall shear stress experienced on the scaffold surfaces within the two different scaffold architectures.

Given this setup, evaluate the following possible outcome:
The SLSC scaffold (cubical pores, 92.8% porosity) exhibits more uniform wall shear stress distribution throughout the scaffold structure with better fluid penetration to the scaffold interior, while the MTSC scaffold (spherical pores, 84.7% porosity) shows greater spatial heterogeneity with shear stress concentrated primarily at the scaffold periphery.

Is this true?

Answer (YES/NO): NO